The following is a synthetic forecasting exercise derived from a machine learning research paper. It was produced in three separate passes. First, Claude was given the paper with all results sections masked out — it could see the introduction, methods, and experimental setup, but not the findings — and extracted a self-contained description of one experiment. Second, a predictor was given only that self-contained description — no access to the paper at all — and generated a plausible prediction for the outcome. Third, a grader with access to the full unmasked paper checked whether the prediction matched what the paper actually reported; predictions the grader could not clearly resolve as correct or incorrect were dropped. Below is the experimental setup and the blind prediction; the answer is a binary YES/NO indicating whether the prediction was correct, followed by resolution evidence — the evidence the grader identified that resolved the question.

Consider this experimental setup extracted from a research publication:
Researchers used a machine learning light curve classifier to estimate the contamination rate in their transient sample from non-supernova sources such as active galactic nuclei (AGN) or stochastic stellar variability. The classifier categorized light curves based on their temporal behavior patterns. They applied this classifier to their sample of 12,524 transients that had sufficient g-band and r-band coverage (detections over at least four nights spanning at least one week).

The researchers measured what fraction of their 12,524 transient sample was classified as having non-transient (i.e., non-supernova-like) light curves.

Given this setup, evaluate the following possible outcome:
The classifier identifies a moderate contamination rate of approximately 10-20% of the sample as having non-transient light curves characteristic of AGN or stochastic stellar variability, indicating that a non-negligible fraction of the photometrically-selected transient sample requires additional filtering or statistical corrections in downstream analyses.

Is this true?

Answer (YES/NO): YES